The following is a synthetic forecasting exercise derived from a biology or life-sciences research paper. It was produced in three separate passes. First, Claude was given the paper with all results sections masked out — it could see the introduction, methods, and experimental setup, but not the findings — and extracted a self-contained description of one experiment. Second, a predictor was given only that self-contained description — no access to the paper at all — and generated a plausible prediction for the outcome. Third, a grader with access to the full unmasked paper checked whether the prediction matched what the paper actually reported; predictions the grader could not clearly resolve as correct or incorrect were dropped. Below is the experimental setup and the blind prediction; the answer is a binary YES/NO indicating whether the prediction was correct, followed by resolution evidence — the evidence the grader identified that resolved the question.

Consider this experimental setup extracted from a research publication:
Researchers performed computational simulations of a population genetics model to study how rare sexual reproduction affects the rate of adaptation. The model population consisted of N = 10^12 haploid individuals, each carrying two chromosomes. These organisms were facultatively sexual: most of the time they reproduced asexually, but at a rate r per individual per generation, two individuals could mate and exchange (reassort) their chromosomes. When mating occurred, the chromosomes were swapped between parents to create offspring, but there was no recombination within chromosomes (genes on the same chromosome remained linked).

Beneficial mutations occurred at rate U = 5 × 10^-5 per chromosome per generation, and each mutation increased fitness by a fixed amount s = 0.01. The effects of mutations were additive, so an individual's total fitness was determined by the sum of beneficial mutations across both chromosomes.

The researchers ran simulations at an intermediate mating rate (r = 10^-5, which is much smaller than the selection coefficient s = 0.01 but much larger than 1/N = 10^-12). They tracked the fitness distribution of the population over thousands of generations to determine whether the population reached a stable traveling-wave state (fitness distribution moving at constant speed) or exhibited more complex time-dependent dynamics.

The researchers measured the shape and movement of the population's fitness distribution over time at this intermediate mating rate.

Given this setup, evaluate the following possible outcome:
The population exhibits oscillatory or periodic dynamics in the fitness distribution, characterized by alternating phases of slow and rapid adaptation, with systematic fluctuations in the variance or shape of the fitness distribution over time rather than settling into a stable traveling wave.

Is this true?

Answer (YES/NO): YES